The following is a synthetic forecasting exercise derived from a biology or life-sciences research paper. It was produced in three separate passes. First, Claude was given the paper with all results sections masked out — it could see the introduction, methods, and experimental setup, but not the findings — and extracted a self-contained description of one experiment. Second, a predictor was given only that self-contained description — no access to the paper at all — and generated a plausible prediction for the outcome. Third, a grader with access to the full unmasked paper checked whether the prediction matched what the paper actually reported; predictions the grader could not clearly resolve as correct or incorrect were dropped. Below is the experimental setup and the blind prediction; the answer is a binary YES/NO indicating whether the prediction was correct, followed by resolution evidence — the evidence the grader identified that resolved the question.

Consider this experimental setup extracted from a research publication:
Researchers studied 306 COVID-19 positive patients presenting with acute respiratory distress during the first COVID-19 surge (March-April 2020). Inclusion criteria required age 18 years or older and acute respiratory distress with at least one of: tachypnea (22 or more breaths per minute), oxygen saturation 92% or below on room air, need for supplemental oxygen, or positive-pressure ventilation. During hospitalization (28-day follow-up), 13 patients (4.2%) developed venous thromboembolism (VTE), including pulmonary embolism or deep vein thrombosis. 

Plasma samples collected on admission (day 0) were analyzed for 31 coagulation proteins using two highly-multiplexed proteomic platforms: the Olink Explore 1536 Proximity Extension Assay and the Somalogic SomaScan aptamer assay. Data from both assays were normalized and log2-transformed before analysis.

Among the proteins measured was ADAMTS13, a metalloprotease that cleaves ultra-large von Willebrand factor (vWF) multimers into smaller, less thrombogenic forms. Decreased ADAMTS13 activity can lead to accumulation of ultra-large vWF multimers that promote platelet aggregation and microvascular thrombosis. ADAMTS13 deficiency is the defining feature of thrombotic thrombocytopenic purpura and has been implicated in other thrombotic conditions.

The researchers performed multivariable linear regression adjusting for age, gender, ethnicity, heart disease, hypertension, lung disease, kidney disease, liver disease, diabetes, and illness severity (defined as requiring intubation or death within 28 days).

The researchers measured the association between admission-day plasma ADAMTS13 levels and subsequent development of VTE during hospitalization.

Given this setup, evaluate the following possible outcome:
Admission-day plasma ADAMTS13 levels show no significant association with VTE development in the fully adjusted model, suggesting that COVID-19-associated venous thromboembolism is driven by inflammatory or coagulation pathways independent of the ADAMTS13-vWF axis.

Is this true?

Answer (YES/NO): YES